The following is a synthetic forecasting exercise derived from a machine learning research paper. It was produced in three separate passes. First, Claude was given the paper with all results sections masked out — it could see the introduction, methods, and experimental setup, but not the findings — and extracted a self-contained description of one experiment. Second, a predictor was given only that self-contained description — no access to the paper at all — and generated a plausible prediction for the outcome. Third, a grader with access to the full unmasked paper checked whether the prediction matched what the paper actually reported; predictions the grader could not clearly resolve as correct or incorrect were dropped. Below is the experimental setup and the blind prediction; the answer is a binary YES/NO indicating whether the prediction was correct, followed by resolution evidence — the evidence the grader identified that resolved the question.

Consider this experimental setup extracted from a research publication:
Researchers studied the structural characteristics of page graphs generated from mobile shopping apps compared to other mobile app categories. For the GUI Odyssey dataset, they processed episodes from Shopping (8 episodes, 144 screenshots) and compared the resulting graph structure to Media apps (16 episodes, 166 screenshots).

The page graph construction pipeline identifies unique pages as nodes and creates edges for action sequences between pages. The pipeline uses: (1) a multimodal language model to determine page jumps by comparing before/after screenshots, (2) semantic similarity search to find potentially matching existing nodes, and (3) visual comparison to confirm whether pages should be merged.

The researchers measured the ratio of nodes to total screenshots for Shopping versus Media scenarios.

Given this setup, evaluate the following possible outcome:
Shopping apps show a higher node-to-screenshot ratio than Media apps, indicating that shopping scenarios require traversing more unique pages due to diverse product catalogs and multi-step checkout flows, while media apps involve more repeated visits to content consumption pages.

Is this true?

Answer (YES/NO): YES